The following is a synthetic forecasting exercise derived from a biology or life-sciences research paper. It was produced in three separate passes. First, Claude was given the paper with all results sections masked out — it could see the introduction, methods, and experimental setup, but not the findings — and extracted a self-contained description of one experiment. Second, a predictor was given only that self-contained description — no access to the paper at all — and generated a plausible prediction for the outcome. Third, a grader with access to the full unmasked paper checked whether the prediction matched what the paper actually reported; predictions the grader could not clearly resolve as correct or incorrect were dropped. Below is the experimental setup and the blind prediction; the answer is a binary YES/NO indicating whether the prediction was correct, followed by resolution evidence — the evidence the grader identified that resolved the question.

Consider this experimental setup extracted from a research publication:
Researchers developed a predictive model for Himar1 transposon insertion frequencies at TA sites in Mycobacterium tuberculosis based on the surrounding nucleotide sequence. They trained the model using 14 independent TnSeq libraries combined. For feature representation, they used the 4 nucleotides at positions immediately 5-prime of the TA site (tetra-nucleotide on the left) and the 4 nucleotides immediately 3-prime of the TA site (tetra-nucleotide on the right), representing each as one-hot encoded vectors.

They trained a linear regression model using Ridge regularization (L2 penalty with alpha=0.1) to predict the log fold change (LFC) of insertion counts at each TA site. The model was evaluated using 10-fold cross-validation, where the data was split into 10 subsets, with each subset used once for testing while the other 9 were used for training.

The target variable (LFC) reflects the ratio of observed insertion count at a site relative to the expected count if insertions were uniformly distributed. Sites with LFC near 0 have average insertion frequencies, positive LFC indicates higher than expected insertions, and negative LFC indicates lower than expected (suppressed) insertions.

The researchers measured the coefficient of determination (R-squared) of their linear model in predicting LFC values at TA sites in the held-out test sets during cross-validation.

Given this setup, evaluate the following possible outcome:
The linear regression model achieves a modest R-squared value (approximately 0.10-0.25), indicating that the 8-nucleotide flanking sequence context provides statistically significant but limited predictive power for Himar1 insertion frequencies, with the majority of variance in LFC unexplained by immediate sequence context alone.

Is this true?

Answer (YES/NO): NO